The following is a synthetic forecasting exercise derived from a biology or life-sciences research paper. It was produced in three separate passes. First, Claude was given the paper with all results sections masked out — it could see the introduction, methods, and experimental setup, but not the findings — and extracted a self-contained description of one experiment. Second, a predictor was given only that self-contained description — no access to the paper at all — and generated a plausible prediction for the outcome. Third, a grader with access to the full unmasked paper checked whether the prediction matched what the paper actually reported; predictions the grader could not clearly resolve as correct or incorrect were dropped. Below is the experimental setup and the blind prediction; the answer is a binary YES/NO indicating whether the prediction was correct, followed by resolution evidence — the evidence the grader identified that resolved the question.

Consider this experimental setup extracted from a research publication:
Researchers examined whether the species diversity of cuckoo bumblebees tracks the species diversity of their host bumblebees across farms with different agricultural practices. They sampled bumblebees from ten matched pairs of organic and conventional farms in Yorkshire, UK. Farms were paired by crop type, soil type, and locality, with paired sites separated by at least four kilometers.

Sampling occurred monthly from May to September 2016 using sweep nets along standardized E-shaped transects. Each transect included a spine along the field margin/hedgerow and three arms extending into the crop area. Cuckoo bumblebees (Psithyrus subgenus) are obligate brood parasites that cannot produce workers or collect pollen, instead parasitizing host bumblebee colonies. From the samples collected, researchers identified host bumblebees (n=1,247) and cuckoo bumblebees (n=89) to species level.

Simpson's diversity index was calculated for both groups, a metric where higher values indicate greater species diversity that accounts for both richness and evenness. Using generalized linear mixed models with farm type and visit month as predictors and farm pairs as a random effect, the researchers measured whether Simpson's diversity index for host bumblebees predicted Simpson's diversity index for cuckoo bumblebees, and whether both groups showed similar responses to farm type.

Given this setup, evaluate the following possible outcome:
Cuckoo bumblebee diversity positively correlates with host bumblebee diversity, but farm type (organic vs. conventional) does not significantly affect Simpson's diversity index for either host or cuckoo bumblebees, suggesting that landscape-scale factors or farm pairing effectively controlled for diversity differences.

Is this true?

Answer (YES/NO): NO